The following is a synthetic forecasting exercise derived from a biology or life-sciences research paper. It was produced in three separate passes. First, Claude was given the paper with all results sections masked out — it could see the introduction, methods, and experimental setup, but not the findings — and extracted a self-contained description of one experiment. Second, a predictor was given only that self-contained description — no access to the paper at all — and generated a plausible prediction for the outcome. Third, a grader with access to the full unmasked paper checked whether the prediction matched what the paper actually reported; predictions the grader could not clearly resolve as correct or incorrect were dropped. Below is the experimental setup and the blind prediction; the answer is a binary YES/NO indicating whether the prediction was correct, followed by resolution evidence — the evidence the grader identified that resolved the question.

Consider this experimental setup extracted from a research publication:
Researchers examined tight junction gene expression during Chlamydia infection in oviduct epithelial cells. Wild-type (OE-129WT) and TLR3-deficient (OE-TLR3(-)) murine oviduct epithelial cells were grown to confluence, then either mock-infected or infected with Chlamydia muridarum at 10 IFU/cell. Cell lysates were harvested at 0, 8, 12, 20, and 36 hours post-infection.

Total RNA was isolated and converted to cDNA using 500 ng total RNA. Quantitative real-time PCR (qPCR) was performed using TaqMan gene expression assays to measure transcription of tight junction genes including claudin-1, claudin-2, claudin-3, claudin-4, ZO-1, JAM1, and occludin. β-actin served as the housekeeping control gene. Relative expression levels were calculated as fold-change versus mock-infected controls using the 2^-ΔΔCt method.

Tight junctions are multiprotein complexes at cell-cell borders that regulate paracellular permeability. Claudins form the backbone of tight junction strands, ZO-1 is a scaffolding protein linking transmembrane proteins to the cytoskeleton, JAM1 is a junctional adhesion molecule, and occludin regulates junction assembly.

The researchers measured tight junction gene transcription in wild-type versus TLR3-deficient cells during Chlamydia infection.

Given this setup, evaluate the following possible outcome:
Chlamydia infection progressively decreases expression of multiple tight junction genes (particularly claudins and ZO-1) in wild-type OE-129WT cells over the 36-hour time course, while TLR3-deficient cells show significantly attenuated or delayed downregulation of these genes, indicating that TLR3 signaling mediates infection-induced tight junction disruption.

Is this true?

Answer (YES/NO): NO